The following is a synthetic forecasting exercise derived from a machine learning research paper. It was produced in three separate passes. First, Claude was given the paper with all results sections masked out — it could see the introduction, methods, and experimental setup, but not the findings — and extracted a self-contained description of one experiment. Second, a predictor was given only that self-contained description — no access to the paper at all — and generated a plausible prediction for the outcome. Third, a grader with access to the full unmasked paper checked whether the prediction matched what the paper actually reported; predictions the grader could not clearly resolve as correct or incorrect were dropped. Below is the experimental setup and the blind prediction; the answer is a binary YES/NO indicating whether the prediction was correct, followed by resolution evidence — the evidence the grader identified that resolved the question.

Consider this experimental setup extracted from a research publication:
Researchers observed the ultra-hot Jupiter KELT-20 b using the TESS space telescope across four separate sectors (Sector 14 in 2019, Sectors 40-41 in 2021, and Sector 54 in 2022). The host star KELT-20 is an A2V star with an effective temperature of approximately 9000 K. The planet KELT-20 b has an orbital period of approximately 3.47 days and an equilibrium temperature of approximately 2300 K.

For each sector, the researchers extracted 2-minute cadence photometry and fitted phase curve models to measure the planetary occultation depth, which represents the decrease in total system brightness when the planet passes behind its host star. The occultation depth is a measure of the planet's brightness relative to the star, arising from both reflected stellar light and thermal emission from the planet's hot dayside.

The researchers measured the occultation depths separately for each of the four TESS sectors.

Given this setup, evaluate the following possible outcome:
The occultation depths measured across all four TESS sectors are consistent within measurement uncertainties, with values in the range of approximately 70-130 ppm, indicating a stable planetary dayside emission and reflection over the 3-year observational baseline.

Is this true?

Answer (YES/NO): NO